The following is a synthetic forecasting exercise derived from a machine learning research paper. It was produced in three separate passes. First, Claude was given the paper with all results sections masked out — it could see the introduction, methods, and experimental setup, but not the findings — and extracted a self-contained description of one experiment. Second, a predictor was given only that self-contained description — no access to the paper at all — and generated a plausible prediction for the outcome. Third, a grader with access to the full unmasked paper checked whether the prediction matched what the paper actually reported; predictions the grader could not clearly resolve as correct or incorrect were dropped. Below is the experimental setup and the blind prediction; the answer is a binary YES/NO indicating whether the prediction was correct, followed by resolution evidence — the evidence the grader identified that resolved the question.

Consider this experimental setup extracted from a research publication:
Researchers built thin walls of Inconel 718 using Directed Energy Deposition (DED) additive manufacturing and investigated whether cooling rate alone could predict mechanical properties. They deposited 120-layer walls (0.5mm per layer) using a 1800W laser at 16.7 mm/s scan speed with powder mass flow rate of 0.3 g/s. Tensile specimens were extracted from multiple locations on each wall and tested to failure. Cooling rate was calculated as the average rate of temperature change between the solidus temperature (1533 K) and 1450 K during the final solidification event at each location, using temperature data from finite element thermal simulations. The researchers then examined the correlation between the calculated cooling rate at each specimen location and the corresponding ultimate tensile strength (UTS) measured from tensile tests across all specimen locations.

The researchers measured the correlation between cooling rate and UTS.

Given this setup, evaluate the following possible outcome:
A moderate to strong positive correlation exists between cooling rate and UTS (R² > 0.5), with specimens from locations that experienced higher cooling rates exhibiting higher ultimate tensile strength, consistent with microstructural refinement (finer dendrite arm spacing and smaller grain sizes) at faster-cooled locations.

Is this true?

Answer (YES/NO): NO